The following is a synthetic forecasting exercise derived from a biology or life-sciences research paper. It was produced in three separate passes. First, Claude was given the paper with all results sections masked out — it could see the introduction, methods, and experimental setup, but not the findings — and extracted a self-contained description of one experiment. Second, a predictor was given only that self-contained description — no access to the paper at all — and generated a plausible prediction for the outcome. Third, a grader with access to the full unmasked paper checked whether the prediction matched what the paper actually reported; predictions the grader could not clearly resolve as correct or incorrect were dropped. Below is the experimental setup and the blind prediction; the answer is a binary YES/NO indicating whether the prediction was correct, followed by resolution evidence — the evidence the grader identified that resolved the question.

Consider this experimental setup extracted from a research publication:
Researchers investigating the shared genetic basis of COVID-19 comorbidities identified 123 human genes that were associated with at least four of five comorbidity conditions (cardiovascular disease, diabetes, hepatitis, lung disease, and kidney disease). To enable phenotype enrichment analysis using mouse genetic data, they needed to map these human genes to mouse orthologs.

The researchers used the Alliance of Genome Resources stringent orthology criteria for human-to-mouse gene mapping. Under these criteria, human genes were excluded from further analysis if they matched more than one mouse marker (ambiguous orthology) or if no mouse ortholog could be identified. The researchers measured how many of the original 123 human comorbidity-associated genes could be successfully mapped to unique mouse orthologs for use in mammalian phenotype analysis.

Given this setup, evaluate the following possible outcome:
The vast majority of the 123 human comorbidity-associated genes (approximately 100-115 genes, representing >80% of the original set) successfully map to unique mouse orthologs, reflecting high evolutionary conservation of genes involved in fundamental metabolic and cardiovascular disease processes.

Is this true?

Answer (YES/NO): YES